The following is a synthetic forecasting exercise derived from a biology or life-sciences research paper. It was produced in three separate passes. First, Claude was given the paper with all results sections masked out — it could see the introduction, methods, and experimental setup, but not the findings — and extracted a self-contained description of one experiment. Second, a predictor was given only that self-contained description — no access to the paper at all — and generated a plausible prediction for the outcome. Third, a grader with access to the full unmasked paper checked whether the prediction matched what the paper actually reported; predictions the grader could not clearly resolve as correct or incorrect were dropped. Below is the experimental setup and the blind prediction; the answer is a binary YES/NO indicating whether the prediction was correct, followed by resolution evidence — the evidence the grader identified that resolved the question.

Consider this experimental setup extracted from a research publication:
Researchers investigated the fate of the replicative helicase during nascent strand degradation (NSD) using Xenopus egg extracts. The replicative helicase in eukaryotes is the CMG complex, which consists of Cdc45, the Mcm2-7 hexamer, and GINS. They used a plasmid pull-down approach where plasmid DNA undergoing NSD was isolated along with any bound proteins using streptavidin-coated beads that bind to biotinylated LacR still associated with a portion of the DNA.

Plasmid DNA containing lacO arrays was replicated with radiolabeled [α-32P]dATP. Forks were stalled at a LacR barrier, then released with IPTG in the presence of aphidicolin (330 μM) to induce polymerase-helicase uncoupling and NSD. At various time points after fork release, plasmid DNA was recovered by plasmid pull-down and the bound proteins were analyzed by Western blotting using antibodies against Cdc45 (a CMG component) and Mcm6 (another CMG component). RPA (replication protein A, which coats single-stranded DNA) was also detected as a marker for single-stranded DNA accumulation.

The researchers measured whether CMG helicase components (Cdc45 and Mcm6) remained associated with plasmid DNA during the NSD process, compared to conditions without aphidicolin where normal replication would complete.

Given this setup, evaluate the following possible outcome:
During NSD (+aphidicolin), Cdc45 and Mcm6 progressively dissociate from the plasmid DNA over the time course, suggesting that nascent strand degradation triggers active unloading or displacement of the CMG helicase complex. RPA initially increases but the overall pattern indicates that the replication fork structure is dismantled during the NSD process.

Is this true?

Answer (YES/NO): NO